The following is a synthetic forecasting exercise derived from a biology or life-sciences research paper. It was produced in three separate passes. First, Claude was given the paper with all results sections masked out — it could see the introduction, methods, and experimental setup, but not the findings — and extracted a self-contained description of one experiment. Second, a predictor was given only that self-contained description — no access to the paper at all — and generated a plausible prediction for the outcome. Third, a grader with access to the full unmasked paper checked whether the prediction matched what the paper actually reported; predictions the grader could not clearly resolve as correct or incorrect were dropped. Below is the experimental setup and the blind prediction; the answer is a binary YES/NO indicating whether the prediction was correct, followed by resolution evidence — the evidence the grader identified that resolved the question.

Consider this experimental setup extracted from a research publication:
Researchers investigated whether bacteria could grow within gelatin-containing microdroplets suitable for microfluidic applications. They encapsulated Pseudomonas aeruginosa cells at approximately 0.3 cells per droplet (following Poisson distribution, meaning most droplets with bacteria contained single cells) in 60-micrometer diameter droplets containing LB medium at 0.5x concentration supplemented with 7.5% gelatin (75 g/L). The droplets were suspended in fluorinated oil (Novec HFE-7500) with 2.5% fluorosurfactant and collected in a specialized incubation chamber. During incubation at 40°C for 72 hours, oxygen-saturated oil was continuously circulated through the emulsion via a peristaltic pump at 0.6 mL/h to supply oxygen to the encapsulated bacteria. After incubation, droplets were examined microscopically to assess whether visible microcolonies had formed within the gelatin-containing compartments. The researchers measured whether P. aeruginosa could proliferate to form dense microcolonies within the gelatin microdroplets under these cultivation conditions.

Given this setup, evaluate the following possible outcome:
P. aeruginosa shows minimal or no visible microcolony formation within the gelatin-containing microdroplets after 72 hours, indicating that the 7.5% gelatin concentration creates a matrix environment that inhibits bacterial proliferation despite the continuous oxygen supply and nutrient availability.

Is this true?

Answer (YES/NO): NO